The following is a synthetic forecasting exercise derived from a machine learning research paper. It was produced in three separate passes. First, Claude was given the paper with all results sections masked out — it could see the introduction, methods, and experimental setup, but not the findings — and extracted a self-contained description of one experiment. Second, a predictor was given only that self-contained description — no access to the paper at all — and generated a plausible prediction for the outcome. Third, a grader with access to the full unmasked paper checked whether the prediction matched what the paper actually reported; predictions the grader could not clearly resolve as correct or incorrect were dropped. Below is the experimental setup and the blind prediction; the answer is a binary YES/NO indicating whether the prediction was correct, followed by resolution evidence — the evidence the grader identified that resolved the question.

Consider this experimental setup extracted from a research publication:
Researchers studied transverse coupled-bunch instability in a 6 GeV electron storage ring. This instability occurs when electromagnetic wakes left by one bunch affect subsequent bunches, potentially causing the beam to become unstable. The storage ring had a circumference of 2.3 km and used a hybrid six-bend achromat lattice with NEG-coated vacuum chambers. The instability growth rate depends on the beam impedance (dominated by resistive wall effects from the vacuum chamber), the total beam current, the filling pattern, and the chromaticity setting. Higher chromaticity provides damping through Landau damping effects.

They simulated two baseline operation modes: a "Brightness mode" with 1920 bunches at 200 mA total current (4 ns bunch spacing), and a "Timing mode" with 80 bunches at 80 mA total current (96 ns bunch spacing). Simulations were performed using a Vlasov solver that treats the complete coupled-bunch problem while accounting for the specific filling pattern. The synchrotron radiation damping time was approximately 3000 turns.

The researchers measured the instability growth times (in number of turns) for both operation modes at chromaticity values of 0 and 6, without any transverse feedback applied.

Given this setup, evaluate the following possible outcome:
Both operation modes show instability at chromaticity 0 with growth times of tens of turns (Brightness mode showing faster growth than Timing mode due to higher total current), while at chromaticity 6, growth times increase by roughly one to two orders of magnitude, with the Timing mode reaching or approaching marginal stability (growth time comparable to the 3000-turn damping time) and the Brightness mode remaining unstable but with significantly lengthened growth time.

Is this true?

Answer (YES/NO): NO